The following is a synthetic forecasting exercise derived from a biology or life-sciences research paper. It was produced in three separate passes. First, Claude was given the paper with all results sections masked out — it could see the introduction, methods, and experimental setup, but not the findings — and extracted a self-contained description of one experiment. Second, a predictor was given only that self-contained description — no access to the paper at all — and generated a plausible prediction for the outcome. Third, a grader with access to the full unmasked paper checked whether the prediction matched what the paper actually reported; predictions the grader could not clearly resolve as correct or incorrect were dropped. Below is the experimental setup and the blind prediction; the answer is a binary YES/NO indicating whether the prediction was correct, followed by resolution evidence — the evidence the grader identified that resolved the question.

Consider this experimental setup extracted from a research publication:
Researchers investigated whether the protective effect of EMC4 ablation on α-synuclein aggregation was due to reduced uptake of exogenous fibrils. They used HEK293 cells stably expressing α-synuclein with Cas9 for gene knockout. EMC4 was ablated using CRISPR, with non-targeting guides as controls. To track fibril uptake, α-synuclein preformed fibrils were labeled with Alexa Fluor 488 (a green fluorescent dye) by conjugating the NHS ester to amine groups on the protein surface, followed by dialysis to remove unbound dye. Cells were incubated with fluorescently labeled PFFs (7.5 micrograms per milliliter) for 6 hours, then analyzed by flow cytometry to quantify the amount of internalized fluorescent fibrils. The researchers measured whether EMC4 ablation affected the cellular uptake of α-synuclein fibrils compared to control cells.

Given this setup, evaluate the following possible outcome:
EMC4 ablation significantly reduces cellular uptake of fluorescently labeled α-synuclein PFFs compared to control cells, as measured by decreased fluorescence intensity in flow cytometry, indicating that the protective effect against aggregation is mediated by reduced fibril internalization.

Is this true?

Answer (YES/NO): NO